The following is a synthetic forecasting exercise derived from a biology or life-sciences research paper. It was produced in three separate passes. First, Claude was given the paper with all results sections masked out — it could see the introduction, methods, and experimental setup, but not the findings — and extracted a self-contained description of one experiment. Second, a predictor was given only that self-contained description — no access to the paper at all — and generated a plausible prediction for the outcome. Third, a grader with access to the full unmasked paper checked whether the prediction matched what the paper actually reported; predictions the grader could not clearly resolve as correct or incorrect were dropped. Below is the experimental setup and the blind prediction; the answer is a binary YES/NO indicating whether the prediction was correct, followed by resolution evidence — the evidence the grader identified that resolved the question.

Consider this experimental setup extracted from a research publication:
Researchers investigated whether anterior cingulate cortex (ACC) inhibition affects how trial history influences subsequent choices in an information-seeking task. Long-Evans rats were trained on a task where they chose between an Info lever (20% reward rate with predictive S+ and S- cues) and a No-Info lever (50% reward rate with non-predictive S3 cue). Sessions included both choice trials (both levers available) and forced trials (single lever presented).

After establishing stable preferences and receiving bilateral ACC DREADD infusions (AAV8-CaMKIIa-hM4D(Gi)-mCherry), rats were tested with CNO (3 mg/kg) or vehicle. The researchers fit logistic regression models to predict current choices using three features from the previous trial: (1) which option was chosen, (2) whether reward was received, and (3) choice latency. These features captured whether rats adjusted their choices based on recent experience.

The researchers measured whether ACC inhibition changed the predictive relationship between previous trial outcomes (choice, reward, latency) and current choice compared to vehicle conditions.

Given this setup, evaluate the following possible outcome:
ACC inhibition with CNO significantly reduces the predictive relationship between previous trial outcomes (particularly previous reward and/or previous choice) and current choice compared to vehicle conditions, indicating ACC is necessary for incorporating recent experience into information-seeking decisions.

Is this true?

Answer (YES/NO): YES